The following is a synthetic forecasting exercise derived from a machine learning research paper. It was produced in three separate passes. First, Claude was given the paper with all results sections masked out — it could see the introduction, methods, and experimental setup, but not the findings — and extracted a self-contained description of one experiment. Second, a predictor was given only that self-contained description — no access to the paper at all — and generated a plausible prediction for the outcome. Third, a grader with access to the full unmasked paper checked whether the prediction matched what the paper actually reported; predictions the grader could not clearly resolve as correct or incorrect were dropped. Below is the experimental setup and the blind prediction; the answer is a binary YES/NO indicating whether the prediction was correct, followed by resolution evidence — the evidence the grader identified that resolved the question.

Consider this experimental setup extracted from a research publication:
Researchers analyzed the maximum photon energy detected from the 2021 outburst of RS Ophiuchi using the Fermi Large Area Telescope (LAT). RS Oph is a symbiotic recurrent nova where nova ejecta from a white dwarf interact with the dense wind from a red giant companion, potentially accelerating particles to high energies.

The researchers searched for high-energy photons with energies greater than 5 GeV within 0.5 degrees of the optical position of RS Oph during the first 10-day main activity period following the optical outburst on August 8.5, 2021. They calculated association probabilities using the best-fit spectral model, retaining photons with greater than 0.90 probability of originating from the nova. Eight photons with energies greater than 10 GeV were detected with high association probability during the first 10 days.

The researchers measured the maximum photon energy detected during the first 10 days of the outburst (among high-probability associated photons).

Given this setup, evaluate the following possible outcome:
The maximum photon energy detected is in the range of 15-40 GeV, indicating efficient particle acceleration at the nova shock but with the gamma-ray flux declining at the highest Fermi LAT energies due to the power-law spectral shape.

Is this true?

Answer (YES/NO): YES